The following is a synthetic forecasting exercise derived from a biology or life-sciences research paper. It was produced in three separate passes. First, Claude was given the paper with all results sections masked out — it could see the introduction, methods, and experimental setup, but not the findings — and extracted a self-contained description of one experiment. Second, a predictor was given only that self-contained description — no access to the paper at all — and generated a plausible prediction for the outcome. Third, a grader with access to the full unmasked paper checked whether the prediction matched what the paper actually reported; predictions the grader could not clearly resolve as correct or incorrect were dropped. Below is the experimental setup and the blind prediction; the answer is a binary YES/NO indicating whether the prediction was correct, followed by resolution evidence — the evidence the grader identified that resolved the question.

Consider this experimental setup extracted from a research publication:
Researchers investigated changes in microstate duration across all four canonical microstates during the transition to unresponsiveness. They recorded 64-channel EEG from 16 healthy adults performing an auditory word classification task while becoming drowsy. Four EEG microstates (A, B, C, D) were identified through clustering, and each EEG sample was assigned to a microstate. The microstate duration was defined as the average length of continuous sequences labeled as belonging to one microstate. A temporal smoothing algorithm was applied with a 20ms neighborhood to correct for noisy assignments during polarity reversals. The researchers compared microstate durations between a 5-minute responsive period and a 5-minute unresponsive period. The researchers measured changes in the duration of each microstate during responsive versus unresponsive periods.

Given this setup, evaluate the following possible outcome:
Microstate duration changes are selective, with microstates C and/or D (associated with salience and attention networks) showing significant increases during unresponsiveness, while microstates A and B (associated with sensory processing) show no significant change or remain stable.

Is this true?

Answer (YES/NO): NO